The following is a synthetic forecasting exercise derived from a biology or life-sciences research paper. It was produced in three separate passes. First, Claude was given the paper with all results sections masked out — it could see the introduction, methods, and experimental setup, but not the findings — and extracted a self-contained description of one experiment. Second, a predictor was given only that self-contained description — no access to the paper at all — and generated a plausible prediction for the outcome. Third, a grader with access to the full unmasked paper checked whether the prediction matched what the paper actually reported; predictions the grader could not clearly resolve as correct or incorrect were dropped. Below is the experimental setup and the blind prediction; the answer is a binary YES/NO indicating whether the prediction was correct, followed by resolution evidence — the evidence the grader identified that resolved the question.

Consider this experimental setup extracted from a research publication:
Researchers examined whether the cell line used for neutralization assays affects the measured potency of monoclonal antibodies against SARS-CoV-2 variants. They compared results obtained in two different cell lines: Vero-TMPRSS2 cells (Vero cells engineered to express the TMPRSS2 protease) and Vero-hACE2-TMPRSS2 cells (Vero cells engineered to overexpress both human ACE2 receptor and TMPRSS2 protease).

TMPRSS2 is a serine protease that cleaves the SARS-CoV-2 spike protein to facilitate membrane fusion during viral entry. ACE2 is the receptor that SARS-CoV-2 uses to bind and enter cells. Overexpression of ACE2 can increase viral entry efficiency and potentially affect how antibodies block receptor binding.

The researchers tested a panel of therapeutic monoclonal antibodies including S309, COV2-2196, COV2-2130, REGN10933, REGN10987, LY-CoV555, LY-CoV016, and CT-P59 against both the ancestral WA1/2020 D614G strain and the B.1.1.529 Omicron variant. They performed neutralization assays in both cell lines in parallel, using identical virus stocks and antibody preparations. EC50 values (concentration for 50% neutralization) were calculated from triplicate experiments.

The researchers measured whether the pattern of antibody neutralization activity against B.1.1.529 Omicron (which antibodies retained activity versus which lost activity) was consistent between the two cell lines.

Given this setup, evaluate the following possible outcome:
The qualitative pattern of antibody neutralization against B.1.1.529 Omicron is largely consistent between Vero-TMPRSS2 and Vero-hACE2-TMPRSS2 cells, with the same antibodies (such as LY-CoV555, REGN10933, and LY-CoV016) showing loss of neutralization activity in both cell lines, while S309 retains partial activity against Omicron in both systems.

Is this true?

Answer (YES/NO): YES